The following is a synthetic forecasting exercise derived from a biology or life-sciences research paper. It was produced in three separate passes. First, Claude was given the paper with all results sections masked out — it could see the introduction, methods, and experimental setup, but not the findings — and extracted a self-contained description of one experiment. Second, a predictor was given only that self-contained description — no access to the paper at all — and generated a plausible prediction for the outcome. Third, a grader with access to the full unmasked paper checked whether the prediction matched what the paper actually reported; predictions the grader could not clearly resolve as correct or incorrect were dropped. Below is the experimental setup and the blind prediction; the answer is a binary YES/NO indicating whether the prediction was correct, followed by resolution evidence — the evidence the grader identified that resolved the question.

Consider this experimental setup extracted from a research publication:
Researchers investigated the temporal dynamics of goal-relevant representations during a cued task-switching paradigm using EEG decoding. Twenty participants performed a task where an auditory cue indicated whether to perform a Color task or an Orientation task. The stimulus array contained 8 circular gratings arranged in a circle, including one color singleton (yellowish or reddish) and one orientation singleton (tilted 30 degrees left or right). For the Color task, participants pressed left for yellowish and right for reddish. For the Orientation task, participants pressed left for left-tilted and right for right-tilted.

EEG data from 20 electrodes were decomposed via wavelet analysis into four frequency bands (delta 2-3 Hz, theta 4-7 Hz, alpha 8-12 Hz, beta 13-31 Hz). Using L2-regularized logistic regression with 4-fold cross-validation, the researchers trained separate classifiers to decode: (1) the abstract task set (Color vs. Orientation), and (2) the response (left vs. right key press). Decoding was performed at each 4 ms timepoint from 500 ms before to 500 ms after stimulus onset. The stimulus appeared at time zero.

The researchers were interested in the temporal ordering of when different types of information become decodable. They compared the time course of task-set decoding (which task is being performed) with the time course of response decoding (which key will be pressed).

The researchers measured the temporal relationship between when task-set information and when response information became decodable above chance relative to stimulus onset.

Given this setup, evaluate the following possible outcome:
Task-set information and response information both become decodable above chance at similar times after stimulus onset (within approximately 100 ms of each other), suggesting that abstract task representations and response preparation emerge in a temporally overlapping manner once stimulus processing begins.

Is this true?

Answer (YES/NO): NO